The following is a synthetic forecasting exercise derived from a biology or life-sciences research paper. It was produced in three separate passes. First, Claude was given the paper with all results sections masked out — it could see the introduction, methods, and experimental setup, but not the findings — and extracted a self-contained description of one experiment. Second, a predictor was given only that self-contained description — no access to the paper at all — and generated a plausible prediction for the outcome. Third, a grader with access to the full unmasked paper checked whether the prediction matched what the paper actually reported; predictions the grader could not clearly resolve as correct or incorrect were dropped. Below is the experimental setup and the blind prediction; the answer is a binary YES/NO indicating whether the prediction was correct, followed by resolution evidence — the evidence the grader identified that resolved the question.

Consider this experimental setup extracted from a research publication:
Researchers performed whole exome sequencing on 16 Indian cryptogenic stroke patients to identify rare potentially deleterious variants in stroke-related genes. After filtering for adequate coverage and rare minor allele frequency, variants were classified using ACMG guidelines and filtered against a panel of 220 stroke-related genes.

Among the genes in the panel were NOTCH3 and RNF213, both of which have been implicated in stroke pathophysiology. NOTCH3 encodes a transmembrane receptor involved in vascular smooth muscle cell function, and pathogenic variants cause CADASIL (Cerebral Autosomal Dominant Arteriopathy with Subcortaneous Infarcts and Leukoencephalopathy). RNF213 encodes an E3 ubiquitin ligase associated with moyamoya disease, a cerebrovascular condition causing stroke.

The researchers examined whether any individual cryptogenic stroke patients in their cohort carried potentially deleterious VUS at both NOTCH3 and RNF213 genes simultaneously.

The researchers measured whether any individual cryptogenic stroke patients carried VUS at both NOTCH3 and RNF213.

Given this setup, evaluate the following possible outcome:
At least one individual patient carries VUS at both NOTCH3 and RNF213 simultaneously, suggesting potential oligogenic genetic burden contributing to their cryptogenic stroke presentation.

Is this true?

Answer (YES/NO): YES